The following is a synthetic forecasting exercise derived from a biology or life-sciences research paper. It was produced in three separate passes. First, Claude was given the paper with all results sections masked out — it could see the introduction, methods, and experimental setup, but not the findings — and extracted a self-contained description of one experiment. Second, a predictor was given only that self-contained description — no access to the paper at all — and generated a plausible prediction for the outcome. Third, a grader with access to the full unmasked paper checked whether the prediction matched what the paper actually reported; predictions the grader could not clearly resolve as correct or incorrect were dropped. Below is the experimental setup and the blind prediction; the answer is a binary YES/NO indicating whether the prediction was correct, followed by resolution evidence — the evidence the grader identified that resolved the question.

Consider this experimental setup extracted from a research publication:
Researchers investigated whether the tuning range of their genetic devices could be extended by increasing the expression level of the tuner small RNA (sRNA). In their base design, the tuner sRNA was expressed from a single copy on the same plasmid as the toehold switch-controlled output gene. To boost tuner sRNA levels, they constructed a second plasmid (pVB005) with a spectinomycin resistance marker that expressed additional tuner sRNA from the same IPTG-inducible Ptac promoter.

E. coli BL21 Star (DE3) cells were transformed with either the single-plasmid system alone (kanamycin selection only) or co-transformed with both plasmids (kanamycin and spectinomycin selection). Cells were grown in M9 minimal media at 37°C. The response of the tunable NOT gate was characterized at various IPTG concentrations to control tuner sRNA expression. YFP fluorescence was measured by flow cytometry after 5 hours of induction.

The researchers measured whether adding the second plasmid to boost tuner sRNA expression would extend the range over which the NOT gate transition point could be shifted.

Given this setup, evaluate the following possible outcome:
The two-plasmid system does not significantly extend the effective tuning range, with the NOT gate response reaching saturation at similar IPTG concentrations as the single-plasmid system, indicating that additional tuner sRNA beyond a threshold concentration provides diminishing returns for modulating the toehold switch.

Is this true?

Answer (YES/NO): YES